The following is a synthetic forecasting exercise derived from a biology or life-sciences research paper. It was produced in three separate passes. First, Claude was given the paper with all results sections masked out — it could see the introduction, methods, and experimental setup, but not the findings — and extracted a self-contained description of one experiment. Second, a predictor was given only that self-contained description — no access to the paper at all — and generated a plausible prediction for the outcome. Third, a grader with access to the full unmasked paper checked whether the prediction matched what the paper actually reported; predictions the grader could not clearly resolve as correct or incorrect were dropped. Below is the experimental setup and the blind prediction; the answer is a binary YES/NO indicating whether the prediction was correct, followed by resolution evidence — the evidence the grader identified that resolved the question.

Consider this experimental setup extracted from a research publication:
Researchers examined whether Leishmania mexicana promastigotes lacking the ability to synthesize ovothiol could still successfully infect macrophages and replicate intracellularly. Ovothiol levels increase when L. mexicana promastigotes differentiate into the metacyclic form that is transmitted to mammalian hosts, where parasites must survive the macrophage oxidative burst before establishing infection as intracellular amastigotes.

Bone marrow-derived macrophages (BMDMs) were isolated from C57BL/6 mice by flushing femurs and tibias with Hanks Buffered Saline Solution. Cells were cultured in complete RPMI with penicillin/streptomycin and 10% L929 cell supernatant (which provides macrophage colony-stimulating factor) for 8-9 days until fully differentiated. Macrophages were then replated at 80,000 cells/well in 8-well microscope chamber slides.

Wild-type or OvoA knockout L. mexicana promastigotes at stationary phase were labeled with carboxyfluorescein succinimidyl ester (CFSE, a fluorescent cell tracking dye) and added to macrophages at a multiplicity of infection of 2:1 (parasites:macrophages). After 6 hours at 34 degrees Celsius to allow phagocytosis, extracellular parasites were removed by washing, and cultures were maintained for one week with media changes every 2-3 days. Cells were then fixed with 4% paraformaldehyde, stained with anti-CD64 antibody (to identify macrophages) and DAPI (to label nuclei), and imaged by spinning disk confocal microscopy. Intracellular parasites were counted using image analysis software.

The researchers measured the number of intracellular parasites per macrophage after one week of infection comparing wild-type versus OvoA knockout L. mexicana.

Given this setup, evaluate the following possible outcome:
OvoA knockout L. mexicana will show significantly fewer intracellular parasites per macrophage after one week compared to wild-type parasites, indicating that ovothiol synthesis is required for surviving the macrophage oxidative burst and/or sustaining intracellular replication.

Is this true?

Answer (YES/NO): NO